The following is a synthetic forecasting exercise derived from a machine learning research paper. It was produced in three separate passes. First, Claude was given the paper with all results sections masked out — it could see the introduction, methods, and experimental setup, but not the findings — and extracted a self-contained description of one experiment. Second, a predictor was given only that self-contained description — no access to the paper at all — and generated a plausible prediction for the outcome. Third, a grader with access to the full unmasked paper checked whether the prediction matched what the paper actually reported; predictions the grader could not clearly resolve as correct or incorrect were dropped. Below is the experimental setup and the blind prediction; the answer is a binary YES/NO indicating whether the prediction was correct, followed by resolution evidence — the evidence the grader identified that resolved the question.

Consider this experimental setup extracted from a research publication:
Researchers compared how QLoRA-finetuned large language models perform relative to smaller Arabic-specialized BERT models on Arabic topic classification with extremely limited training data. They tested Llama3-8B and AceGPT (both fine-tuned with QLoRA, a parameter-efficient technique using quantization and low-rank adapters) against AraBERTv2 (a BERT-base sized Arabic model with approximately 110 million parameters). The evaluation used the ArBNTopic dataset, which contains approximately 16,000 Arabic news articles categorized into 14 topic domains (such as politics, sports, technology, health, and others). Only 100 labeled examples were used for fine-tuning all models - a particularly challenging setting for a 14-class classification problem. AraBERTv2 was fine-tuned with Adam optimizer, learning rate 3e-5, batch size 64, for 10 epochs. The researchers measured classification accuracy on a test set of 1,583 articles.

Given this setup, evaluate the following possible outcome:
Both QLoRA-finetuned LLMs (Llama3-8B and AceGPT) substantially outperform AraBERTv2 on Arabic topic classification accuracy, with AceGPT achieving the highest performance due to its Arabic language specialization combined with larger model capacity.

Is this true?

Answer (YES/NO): NO